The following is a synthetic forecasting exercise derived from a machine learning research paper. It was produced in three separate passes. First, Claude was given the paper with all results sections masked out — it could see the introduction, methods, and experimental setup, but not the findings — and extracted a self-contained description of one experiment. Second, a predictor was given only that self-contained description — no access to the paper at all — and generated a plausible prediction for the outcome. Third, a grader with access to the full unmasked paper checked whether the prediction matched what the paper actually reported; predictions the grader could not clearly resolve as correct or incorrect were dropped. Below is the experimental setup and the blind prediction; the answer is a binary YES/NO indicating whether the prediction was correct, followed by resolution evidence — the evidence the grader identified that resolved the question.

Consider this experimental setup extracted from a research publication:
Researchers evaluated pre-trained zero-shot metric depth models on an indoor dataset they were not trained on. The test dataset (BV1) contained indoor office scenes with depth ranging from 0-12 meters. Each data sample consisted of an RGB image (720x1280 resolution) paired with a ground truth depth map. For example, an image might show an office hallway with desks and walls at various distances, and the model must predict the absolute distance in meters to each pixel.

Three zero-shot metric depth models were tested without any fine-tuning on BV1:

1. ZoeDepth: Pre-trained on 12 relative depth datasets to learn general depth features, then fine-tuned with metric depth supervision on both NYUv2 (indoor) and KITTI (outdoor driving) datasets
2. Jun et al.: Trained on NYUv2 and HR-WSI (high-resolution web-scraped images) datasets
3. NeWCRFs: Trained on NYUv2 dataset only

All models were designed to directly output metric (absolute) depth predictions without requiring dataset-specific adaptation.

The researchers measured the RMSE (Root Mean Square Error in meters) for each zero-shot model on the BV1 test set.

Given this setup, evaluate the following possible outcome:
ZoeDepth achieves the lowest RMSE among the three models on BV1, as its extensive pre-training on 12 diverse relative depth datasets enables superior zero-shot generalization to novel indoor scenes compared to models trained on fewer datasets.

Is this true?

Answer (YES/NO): NO